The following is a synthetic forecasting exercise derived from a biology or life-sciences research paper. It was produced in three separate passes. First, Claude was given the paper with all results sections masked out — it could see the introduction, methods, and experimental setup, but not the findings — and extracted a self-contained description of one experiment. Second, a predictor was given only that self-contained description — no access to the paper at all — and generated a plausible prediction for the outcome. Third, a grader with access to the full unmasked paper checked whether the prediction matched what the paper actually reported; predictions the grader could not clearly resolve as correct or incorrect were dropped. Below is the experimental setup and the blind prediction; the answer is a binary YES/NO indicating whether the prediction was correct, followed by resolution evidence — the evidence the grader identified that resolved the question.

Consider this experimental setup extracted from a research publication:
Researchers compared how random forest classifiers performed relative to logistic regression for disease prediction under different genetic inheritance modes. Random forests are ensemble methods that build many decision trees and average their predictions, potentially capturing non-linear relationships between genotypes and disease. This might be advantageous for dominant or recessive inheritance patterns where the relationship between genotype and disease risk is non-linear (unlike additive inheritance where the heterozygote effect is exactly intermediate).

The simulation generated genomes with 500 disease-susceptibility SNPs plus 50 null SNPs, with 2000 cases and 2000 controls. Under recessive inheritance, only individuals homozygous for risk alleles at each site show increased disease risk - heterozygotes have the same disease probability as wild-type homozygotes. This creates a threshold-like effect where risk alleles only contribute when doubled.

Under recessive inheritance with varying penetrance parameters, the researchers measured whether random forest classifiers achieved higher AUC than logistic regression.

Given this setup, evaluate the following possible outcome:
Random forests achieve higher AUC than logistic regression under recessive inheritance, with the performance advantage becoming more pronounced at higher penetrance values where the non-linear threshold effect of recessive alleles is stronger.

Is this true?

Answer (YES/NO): NO